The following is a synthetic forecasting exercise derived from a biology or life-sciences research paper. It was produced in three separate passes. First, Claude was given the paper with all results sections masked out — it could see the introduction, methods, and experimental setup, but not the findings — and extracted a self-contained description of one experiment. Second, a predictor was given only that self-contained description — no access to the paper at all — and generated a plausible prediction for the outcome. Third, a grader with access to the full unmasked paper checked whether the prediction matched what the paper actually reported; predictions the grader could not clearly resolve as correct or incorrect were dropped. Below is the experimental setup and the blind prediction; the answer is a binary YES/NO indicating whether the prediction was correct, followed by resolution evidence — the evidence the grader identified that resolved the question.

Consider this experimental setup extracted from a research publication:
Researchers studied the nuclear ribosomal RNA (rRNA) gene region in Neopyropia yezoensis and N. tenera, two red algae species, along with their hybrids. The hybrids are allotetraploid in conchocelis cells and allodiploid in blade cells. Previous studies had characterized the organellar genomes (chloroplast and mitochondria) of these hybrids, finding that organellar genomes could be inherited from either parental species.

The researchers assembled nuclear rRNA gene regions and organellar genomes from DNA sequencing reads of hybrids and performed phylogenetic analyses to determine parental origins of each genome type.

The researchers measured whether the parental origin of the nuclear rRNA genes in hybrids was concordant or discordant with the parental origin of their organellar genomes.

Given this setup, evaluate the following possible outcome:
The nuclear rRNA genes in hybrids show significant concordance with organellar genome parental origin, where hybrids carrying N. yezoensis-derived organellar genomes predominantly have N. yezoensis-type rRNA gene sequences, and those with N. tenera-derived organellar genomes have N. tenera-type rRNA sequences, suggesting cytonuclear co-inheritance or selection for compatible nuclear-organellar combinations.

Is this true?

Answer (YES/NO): NO